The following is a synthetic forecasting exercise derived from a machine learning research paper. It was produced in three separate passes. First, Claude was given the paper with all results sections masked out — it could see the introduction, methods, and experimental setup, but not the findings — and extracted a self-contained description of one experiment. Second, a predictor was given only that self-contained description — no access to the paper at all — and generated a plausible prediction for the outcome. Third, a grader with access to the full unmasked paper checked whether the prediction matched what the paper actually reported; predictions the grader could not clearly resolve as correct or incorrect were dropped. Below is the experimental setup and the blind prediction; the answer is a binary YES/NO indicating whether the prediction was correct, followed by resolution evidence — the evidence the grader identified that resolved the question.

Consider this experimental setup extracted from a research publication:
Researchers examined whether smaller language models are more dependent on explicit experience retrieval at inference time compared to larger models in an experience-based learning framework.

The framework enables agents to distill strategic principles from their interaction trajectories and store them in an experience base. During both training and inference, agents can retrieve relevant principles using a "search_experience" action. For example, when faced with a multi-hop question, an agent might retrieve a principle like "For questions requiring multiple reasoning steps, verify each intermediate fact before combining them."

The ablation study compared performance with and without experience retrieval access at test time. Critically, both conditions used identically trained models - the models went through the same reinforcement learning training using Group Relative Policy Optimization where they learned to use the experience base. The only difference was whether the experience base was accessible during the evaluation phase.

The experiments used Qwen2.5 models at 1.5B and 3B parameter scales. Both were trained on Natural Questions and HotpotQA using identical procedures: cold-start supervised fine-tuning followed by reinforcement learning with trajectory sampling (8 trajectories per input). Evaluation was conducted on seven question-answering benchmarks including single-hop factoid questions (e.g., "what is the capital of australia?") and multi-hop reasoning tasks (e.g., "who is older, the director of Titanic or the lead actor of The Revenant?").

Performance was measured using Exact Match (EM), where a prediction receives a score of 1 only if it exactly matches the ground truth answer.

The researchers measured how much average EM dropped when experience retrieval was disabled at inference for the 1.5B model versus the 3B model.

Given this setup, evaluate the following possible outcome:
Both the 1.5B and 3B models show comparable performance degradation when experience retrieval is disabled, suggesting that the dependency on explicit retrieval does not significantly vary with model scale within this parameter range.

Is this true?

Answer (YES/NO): NO